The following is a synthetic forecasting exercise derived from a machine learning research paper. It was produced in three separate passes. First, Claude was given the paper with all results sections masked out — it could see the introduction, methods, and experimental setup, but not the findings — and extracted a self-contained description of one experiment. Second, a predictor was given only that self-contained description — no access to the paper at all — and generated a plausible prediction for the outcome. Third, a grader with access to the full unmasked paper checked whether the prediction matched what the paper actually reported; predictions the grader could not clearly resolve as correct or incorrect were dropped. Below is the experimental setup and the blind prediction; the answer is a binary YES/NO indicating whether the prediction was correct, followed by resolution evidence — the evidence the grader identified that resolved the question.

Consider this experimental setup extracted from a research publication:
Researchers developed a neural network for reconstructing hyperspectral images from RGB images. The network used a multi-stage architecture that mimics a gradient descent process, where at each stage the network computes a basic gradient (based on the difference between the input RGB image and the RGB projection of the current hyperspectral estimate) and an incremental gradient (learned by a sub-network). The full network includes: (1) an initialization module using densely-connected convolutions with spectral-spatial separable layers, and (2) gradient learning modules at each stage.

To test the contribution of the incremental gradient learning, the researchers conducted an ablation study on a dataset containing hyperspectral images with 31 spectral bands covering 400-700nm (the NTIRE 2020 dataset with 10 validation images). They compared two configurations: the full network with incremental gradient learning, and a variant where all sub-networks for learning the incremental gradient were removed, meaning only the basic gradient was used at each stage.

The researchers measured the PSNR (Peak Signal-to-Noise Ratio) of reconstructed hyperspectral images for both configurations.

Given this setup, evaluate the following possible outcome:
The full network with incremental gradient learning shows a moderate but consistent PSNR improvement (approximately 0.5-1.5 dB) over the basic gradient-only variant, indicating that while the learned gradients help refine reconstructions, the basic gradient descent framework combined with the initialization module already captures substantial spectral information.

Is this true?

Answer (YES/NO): YES